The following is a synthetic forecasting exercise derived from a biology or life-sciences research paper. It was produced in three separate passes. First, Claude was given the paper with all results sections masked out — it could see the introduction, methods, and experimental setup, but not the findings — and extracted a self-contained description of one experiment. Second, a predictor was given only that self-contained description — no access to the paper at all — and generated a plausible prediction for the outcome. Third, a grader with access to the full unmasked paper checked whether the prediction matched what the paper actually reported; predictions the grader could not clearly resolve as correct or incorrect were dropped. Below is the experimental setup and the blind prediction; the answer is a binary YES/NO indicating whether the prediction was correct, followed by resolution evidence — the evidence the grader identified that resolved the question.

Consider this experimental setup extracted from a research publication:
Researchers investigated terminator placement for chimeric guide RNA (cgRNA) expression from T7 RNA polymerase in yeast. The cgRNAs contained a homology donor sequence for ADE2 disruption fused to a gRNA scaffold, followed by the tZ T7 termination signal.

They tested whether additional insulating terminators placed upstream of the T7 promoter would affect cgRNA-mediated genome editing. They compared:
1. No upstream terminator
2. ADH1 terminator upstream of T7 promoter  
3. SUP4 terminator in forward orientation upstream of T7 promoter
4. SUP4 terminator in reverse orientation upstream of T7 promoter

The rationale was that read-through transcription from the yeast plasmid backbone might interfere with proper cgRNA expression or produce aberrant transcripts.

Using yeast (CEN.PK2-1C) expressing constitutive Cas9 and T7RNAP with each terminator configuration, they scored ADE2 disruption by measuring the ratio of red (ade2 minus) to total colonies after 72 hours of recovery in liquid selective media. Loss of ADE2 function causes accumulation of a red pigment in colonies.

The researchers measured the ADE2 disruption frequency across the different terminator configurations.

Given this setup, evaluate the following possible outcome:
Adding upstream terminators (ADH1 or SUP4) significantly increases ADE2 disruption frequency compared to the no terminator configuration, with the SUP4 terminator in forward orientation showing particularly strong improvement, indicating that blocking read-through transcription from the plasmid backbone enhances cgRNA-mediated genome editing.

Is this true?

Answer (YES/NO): NO